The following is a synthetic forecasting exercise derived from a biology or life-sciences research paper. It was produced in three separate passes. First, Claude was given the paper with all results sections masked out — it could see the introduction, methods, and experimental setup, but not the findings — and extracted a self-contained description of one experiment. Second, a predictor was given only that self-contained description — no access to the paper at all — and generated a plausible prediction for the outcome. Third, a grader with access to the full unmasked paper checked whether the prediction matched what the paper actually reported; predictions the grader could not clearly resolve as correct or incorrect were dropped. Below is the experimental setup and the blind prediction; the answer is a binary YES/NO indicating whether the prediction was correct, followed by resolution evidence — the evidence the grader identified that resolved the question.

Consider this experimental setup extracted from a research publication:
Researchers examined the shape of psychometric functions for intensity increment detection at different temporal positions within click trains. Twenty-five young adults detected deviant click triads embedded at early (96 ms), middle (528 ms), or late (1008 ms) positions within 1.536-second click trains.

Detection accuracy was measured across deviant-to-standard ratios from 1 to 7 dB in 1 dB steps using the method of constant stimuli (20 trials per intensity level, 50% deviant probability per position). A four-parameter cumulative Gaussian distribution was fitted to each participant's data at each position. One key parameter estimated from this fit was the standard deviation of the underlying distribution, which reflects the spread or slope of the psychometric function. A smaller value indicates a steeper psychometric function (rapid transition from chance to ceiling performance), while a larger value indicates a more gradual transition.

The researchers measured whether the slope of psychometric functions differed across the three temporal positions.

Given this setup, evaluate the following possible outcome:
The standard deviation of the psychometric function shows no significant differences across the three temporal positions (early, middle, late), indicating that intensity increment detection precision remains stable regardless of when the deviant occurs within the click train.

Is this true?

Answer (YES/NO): NO